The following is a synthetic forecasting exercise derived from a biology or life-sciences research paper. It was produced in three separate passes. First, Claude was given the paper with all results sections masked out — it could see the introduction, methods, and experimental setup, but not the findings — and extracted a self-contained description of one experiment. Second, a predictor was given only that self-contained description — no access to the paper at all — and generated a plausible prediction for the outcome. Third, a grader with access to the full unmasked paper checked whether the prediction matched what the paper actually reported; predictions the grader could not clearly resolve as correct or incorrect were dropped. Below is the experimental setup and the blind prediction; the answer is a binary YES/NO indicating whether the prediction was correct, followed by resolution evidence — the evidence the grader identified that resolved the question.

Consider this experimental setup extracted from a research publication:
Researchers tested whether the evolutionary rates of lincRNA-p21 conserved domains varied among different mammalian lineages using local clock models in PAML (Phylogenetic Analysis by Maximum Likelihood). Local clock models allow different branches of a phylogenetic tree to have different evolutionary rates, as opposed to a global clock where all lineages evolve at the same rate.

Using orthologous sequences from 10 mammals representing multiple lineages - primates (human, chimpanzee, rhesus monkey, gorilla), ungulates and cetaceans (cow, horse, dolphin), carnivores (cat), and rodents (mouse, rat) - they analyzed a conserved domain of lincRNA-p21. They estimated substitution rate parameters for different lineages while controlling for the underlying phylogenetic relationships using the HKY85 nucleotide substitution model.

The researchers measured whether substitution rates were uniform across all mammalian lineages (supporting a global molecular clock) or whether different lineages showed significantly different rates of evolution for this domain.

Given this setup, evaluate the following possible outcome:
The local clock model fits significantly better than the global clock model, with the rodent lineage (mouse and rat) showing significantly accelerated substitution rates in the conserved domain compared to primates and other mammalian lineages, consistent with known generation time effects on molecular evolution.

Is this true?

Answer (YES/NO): NO